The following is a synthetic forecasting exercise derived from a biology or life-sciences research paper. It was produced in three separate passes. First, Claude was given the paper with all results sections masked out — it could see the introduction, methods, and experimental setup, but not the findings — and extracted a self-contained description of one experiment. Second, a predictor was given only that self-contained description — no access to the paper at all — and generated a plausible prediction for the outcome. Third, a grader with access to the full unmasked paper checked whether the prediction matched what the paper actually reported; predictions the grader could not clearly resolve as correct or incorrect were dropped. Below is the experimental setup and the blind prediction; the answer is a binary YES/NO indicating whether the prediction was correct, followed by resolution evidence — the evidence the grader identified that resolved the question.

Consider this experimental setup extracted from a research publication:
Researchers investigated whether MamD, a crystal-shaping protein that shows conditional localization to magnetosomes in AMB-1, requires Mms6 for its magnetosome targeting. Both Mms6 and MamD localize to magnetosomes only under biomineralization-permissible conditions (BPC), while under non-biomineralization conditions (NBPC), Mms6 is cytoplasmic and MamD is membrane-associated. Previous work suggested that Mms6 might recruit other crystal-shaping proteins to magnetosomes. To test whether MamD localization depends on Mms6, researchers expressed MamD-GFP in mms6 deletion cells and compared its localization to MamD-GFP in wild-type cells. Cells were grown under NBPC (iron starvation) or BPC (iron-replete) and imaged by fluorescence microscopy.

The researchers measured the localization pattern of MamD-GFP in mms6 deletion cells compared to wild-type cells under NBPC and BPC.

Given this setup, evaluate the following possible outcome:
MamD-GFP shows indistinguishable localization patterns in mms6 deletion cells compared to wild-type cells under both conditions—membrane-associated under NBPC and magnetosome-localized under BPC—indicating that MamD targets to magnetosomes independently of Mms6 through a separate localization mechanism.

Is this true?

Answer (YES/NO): YES